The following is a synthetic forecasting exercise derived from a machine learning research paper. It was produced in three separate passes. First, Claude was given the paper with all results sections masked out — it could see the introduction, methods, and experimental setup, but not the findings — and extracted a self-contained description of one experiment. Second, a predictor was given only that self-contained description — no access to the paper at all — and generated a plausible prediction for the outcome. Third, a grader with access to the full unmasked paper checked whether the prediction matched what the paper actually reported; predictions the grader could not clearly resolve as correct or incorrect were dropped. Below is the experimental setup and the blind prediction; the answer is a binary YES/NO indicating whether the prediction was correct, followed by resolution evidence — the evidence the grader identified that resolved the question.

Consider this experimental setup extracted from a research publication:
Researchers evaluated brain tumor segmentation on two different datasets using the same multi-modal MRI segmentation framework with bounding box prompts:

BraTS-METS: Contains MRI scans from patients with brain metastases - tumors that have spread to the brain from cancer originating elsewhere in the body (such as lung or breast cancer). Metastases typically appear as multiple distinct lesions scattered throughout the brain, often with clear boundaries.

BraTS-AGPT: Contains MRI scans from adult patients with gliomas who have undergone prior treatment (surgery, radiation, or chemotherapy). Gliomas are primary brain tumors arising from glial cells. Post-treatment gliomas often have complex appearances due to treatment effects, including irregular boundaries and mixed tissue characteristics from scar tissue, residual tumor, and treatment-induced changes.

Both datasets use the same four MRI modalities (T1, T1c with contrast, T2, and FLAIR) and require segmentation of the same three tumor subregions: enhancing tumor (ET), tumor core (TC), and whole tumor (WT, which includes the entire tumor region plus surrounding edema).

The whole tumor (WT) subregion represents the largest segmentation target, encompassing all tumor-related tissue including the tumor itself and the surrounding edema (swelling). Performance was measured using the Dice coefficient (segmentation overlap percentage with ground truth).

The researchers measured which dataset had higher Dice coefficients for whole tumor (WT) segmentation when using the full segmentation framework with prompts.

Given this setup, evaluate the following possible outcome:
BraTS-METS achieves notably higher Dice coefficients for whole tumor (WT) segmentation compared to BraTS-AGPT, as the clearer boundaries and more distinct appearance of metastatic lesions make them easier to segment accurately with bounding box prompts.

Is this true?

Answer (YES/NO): NO